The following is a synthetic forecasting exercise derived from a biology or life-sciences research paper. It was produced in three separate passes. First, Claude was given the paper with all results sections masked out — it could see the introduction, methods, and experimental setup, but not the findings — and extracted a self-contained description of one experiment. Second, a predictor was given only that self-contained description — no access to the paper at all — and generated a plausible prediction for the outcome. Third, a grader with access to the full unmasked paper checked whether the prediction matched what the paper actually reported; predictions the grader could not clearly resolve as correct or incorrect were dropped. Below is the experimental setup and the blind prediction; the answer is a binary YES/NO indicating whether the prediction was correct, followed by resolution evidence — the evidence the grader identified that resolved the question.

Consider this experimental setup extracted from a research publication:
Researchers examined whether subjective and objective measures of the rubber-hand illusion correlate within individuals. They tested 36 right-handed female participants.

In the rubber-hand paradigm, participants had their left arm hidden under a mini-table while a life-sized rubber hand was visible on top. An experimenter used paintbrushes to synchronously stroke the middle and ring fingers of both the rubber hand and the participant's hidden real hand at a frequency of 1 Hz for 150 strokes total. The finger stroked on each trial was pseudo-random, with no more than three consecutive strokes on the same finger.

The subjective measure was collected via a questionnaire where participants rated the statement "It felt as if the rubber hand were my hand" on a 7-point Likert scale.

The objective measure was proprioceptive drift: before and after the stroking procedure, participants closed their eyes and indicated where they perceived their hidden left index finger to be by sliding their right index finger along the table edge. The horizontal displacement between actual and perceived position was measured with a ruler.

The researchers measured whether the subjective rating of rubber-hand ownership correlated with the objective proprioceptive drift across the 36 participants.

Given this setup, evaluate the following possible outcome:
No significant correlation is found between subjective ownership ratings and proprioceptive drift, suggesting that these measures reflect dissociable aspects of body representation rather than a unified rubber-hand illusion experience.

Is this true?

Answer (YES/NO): YES